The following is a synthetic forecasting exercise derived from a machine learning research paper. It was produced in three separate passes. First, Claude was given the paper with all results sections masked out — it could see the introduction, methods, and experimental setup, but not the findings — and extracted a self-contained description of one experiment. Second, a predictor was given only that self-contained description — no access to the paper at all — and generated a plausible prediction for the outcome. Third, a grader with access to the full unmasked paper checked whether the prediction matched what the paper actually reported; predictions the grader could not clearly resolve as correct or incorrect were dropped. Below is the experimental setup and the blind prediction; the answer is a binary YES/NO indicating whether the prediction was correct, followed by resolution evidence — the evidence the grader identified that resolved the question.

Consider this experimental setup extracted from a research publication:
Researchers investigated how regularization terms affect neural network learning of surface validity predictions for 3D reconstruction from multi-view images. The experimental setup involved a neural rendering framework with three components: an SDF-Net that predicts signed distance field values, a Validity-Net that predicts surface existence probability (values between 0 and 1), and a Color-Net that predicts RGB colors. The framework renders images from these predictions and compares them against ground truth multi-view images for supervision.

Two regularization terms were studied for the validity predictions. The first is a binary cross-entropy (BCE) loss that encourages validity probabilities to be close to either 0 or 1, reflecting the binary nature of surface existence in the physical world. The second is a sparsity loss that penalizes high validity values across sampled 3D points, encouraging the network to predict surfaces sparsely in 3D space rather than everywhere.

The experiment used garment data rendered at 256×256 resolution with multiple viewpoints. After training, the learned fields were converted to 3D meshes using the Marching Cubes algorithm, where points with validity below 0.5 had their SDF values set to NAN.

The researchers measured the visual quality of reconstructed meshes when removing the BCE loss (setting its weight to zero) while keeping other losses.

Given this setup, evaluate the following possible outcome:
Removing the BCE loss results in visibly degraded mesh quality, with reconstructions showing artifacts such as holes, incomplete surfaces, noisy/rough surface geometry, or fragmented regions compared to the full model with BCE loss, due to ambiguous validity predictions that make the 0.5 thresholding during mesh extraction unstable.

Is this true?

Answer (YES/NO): YES